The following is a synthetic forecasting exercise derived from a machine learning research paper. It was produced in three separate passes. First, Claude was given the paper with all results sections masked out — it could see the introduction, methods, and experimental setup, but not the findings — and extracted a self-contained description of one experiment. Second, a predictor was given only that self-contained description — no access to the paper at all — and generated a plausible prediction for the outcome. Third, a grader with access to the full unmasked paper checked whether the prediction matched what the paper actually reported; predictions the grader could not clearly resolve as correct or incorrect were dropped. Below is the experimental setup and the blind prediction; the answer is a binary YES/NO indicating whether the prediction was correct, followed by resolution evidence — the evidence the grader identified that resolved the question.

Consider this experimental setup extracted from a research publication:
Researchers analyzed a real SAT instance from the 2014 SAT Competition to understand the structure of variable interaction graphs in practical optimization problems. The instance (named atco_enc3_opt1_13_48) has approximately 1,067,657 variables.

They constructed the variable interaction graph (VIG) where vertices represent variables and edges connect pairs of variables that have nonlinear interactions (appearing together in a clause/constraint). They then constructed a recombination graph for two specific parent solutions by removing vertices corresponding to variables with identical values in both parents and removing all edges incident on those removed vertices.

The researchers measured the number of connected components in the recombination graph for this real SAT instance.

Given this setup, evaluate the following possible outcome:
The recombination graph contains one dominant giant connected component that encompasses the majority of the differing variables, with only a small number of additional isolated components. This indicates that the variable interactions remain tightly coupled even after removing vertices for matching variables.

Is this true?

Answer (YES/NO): NO